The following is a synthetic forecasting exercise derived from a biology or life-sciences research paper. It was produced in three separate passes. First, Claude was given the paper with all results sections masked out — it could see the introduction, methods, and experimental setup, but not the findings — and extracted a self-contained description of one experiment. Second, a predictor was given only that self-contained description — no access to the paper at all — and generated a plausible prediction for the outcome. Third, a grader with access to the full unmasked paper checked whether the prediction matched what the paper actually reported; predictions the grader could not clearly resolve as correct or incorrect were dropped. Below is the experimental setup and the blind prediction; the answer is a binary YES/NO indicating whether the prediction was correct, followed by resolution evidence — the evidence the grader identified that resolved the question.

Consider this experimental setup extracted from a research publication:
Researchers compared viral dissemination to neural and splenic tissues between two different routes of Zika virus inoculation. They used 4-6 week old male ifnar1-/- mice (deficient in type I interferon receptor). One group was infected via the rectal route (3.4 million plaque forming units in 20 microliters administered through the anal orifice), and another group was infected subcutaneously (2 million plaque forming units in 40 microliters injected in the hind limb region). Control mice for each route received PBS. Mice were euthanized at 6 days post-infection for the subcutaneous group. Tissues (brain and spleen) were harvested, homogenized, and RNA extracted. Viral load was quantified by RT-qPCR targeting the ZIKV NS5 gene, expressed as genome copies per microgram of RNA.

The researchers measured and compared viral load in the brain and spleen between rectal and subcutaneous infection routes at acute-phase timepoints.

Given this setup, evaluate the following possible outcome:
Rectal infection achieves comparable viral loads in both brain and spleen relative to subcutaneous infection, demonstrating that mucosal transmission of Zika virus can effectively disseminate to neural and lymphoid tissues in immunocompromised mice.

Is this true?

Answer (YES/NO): NO